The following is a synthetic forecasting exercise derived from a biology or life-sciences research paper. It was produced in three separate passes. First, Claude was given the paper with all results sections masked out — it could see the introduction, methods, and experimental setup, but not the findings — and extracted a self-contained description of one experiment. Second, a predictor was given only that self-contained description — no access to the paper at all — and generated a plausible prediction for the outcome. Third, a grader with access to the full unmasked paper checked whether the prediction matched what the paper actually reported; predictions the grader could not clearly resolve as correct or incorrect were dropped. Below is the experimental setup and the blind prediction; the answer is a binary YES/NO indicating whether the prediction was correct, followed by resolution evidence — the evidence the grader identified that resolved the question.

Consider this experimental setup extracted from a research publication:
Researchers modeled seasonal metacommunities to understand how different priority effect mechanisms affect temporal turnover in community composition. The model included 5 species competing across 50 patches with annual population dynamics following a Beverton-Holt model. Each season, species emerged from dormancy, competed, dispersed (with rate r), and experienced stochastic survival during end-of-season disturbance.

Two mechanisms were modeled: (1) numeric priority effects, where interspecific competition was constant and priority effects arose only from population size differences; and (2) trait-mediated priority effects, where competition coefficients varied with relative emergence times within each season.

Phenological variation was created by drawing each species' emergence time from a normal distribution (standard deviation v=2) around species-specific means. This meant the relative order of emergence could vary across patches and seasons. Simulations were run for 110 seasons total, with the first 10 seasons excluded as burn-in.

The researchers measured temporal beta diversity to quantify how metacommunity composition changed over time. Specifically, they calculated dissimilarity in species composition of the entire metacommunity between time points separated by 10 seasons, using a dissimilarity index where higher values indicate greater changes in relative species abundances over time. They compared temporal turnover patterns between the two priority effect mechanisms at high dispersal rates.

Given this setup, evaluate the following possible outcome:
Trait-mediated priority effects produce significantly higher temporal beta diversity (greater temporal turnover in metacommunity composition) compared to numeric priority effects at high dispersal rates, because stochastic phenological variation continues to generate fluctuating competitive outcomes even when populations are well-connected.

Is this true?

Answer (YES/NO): YES